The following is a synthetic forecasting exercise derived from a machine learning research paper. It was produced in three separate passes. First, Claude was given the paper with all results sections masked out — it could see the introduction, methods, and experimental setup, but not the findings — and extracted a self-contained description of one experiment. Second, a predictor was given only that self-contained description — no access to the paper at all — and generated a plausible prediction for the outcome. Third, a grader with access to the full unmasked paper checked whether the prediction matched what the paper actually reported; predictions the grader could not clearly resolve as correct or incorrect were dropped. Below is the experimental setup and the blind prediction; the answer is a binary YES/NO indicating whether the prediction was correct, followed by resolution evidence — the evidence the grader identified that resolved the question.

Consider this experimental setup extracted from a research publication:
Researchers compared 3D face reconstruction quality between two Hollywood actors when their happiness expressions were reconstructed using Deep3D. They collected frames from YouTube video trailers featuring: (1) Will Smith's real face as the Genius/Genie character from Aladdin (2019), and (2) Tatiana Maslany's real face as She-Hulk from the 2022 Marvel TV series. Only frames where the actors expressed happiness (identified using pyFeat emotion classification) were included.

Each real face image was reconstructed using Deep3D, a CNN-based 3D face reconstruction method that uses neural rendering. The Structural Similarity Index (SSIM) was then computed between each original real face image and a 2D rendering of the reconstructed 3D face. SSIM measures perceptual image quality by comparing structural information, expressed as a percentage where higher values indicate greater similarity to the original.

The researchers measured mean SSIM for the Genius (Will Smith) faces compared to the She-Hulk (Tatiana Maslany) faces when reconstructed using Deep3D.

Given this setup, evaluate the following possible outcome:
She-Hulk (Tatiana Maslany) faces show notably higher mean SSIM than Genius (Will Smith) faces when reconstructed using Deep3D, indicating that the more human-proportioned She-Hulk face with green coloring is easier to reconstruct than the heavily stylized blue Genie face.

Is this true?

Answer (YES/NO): NO